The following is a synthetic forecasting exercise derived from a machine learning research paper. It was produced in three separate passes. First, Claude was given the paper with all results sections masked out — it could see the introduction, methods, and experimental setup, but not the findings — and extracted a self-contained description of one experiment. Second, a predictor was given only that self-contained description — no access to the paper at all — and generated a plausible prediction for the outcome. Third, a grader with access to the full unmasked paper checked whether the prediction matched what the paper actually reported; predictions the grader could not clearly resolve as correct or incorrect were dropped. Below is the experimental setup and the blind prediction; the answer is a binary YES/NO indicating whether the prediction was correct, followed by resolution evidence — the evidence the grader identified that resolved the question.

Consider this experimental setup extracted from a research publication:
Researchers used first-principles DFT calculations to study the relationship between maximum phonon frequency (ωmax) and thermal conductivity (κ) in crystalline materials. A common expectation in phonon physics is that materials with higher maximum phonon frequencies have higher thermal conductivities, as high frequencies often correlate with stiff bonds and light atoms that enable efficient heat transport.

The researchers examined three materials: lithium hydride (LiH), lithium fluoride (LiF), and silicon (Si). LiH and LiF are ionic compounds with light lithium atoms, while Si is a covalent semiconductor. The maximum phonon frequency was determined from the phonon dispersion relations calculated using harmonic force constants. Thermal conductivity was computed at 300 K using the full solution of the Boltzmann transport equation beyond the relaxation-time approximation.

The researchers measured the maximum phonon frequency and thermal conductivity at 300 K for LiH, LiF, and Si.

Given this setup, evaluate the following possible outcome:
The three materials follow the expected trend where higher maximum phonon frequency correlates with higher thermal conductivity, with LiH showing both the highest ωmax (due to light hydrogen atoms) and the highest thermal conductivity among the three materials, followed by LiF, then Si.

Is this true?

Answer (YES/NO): NO